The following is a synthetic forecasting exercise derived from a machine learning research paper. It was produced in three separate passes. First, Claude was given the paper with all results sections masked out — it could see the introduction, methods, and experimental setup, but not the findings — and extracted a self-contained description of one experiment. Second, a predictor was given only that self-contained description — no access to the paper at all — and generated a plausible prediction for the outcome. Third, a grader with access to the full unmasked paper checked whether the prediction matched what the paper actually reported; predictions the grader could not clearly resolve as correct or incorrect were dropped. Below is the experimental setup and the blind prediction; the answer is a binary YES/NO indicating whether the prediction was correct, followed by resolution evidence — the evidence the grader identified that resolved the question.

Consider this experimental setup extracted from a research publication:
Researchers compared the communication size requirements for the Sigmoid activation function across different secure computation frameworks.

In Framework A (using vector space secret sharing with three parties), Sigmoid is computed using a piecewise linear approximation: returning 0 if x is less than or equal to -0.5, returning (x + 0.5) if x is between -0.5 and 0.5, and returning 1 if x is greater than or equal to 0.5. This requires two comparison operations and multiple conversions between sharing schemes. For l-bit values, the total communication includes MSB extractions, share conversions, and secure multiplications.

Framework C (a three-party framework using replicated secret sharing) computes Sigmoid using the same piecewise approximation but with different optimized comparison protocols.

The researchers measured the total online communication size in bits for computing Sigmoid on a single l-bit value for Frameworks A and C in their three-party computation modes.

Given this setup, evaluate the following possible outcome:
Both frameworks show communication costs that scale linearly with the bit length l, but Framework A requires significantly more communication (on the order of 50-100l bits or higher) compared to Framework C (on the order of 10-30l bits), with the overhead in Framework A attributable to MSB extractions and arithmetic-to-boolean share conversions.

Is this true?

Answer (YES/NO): NO